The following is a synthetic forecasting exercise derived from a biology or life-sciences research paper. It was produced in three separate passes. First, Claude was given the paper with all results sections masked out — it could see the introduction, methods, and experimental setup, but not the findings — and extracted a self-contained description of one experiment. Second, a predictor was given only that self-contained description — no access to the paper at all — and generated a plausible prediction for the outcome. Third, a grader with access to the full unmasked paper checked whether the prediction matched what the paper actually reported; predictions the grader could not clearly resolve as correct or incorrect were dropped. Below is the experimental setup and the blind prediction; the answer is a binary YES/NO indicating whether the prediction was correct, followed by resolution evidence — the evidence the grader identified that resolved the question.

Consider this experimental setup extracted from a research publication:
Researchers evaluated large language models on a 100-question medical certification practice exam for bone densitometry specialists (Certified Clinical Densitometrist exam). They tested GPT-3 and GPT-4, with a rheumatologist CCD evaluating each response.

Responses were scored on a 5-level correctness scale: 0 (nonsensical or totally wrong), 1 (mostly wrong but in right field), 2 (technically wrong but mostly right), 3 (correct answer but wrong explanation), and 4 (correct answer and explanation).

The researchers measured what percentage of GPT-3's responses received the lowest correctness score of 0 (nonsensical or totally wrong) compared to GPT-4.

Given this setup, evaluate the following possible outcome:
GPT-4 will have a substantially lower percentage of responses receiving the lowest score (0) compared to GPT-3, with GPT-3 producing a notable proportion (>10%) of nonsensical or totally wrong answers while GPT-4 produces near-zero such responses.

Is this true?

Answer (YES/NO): YES